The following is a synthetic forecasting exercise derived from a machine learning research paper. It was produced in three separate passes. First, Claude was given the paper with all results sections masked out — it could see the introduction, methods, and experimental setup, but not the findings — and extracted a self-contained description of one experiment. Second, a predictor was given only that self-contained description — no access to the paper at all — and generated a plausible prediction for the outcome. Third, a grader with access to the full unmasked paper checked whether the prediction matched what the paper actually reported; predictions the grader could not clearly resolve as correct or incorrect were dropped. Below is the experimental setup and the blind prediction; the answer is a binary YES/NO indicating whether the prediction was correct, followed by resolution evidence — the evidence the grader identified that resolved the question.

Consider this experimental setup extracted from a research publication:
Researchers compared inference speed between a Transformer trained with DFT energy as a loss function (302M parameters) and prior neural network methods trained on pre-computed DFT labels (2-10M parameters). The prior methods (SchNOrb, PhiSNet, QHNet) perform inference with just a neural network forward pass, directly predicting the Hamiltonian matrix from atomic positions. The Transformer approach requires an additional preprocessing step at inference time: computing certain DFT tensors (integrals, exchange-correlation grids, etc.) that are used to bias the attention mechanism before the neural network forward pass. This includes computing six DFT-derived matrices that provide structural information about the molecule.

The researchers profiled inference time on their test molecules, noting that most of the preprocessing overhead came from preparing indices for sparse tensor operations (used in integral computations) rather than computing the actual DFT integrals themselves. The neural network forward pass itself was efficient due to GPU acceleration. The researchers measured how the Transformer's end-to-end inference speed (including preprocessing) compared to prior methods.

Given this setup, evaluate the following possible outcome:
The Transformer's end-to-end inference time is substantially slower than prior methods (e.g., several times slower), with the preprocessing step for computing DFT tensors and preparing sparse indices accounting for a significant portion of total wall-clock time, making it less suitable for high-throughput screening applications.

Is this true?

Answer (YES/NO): YES